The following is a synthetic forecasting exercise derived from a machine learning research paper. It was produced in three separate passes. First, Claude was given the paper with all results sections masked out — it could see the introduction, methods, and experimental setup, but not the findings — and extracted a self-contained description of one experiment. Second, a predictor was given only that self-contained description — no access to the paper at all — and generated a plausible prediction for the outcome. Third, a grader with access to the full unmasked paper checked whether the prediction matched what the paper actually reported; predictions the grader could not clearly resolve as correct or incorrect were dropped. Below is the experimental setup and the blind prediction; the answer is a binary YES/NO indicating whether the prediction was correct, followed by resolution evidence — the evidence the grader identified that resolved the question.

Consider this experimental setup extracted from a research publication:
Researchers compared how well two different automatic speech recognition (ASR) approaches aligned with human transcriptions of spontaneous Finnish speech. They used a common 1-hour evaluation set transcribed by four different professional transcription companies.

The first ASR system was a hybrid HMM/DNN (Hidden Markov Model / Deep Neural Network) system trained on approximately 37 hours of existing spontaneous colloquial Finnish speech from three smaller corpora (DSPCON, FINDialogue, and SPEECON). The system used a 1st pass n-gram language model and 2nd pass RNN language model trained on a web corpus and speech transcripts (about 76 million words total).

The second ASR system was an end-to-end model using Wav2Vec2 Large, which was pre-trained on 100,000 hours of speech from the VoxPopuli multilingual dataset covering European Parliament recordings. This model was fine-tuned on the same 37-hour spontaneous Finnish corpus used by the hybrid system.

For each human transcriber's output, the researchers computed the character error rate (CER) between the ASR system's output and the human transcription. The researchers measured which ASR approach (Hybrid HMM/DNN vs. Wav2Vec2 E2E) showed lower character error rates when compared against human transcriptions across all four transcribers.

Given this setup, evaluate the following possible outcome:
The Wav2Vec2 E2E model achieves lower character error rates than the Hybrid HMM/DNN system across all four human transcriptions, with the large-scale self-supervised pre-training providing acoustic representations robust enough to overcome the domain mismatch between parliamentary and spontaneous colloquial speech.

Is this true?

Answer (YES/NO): YES